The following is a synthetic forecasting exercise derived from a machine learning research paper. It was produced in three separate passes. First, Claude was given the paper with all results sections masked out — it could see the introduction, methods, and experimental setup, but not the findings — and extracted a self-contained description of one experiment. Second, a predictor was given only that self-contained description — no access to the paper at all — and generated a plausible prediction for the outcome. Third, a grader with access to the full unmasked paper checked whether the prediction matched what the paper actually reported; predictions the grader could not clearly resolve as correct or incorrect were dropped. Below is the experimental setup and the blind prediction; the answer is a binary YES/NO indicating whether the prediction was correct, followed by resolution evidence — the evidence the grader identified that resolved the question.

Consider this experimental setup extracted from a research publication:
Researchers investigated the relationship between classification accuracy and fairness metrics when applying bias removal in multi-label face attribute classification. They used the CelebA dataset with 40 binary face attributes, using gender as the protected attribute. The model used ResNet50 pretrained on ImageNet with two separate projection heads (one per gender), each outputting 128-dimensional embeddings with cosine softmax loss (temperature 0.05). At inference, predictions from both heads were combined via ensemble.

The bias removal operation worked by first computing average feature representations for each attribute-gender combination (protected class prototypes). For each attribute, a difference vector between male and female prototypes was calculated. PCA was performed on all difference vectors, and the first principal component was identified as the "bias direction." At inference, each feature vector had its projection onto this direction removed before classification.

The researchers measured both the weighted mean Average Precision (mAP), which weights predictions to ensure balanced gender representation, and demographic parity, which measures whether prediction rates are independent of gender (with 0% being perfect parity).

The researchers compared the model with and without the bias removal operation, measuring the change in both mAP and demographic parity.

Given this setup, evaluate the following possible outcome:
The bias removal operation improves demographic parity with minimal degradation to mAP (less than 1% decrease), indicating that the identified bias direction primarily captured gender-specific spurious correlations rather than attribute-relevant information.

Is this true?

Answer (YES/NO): NO